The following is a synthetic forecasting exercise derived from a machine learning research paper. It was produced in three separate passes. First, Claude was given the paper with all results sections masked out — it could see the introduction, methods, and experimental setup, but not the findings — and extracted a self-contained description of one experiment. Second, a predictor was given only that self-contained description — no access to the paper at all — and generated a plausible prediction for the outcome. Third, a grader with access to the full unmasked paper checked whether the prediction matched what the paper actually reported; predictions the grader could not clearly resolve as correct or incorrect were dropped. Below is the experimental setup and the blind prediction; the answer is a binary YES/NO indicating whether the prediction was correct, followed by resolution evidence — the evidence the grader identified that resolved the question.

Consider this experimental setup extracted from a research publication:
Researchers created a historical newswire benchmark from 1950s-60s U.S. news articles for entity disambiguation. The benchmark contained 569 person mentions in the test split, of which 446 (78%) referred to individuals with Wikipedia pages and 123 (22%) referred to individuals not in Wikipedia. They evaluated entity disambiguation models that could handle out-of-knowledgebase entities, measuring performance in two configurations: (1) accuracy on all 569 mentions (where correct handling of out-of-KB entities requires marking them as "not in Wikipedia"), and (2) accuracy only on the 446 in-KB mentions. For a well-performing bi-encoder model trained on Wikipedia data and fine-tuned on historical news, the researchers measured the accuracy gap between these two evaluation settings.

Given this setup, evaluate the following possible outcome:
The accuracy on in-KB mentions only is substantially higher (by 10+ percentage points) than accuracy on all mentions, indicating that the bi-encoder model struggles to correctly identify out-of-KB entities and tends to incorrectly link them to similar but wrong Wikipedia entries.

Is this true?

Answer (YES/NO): YES